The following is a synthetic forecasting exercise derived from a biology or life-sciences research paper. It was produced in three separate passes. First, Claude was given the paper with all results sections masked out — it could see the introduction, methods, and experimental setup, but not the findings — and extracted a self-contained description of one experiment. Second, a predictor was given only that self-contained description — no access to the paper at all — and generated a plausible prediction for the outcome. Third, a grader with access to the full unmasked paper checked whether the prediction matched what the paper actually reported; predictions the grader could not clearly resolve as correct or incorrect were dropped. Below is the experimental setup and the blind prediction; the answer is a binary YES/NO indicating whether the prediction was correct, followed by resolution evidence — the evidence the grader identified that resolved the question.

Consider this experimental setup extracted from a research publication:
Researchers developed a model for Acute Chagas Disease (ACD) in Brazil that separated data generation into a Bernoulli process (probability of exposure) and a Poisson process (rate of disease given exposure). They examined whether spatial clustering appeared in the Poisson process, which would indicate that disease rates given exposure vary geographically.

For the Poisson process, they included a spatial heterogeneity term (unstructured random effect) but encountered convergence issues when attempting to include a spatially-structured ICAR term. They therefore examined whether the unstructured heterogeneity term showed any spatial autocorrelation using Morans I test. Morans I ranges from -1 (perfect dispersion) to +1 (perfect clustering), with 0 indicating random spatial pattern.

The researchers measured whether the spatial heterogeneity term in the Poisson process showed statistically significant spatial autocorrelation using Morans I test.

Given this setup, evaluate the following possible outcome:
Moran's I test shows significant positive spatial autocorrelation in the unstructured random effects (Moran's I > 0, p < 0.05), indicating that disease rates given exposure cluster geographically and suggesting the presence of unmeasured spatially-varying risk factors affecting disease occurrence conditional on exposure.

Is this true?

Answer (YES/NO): YES